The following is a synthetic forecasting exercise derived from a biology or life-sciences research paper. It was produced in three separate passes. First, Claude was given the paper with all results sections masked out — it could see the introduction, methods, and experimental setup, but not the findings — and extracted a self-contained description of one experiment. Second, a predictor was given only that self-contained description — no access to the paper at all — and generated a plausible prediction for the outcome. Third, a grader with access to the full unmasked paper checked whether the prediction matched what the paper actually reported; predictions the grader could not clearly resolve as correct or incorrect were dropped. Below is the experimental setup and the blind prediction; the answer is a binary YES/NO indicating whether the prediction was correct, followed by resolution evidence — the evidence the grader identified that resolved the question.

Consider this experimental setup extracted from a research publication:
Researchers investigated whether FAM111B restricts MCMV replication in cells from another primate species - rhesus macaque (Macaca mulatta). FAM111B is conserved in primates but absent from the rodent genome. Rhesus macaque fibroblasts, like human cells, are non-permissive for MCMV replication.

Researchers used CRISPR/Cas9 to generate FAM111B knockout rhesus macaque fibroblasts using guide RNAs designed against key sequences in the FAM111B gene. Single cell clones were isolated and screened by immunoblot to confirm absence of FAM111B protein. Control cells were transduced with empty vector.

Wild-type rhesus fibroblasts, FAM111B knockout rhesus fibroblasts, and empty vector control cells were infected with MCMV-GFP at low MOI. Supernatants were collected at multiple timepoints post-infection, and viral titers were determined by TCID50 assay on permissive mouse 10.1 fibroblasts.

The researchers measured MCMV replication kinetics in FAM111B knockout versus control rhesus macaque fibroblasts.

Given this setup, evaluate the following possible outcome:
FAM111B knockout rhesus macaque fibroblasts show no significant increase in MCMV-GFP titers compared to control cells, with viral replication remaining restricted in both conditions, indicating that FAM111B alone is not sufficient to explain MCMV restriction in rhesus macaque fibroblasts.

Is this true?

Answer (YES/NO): NO